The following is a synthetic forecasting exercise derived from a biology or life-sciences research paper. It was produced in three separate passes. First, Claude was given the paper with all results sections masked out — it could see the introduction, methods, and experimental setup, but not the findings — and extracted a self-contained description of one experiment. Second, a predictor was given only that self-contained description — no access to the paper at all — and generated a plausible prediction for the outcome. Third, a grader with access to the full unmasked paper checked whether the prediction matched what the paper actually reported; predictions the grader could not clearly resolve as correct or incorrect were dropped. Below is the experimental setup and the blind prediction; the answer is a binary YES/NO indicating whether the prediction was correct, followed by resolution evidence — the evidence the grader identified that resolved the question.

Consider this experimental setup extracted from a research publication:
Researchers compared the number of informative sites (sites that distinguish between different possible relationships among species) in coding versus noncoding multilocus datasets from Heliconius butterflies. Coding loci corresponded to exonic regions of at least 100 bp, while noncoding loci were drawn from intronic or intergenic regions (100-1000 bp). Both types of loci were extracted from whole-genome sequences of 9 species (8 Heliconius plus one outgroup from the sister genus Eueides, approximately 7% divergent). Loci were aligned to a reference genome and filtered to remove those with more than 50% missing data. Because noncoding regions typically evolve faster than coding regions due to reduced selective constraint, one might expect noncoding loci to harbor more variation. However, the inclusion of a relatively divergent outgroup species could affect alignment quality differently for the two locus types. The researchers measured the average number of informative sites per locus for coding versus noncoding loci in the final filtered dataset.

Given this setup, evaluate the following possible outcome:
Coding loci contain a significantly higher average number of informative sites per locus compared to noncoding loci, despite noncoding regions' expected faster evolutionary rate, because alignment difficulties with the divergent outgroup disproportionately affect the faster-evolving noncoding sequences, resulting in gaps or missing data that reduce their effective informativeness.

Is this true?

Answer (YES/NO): YES